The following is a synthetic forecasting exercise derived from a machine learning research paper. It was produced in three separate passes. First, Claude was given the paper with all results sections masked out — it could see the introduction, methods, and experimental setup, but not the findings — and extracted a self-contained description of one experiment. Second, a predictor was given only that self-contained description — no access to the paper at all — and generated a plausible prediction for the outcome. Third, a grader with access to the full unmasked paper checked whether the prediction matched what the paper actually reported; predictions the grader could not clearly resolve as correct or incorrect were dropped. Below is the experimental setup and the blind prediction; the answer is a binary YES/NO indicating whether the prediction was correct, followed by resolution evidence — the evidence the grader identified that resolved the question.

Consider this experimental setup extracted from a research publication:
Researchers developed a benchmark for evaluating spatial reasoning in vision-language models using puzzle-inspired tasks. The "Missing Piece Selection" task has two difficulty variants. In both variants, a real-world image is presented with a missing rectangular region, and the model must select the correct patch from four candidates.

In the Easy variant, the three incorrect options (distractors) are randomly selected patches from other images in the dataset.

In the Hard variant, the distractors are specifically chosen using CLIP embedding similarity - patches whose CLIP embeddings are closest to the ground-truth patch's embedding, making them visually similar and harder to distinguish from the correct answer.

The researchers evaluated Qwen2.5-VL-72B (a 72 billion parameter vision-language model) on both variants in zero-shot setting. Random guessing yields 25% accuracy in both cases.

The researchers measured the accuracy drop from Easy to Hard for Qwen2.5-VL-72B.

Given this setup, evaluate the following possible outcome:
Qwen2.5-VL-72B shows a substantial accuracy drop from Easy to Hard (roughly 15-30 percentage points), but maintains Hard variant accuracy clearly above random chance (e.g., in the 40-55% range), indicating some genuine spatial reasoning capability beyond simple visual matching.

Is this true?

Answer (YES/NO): NO